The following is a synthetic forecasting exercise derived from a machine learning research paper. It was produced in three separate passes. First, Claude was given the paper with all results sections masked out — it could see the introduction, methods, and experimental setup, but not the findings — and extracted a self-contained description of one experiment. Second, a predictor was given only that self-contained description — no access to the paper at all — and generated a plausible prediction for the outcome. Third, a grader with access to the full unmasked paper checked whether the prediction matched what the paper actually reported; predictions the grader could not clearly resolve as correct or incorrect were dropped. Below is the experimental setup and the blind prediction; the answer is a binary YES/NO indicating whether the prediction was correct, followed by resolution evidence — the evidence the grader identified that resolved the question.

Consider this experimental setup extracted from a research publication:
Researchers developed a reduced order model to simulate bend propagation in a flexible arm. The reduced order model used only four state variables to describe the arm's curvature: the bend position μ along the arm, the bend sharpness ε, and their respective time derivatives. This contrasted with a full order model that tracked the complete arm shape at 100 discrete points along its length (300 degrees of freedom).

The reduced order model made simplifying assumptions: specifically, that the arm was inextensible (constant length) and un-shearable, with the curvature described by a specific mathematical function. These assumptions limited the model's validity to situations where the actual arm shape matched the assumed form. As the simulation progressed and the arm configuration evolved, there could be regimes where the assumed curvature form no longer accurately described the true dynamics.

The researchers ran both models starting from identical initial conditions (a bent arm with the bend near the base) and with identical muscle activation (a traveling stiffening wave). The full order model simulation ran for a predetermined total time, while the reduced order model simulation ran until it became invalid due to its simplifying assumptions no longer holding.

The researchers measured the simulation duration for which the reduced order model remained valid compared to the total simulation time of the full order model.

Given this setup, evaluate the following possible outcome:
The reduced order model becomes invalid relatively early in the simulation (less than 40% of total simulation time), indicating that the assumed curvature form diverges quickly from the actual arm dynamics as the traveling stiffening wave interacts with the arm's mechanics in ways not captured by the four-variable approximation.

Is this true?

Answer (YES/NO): NO